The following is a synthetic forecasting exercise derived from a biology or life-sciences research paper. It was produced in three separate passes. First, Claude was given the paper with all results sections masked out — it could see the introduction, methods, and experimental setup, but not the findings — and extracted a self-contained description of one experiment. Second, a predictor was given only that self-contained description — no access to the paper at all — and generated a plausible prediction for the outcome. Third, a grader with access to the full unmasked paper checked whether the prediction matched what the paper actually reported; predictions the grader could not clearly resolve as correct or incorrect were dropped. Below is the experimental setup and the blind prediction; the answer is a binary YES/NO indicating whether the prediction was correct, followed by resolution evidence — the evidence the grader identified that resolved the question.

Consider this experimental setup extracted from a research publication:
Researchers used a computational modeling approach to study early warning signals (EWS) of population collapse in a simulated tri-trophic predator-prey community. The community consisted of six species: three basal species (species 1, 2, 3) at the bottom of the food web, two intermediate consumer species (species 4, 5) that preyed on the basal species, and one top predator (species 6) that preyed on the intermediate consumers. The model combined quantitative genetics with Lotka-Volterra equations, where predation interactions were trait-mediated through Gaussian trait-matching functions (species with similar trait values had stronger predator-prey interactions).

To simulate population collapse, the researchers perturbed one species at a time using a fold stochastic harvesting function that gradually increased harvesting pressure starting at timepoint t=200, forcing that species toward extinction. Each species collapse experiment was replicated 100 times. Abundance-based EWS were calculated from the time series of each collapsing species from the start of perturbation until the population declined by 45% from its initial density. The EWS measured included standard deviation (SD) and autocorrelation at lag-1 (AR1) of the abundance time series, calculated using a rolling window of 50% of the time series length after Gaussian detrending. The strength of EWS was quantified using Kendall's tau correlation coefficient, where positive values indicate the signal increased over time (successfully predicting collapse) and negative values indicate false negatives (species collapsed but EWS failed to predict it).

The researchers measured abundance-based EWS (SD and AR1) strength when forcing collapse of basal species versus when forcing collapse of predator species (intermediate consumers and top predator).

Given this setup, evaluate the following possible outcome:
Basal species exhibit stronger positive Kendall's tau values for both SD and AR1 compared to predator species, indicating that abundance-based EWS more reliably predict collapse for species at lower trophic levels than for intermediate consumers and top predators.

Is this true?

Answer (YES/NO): YES